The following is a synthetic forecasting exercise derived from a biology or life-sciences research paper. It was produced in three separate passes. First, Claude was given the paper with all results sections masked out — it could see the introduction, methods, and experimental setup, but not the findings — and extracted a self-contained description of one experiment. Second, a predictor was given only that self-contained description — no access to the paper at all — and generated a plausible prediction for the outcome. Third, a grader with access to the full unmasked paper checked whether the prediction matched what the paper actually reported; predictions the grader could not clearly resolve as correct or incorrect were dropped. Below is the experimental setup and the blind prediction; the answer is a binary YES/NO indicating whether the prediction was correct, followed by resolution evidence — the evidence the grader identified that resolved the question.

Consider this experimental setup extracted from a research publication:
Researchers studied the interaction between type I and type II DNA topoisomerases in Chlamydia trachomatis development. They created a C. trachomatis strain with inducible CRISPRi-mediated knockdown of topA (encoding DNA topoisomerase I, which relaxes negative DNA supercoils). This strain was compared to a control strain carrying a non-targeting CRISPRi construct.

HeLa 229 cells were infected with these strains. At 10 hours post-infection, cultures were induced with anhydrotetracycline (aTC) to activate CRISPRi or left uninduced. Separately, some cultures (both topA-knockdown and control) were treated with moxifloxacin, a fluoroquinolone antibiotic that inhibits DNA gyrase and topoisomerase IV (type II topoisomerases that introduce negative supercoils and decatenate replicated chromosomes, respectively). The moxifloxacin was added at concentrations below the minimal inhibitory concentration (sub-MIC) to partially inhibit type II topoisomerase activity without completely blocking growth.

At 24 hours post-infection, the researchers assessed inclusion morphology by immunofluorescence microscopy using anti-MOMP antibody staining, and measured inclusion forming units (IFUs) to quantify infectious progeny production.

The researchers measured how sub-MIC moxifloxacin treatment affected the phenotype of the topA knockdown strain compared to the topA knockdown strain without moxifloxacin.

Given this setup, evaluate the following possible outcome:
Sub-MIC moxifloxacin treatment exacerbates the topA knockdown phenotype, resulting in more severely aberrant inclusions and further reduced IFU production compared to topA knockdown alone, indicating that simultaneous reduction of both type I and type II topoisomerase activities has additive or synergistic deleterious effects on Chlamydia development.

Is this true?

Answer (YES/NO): YES